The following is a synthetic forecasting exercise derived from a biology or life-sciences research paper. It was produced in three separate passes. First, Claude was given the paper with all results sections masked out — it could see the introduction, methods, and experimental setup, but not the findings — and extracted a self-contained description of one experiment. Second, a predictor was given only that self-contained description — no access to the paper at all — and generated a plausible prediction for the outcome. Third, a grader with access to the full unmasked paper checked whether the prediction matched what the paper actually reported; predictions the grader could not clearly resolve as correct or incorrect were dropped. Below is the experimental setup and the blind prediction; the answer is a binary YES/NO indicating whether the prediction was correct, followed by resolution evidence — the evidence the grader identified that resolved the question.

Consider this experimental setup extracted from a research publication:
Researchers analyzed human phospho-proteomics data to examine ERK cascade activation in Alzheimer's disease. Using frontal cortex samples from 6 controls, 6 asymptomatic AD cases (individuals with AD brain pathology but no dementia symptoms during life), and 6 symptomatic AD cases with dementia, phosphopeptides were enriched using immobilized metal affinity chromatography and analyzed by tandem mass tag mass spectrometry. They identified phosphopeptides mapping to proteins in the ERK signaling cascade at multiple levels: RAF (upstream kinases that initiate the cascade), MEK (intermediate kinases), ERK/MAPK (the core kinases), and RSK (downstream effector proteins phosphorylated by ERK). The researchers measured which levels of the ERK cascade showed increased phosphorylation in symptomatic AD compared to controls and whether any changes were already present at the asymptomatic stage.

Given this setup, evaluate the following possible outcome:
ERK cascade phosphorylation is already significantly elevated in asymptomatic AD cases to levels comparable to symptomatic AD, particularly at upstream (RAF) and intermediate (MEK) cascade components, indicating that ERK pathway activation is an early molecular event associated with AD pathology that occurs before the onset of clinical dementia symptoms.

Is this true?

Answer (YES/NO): NO